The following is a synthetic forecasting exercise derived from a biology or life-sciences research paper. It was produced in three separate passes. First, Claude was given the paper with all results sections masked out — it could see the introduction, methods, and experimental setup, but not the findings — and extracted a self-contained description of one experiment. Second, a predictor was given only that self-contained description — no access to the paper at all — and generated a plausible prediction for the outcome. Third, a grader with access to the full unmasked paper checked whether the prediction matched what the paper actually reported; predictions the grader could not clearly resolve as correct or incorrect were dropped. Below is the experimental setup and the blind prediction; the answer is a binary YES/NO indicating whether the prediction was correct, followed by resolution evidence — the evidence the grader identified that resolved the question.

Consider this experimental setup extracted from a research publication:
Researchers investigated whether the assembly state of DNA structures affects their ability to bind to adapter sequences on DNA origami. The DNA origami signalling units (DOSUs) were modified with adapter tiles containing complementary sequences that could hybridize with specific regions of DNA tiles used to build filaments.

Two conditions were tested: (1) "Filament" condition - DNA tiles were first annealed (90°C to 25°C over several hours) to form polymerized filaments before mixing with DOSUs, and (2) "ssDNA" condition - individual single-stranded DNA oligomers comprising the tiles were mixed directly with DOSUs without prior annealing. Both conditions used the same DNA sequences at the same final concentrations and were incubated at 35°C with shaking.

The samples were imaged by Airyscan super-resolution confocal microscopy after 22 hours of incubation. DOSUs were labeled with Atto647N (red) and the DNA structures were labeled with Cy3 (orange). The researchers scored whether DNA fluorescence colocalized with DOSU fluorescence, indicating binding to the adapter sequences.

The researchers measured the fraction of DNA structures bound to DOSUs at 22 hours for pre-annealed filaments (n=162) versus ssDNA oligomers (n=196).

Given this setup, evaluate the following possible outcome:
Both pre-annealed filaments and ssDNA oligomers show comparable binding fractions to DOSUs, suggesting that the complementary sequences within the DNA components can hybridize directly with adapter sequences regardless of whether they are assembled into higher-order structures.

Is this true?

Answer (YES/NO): YES